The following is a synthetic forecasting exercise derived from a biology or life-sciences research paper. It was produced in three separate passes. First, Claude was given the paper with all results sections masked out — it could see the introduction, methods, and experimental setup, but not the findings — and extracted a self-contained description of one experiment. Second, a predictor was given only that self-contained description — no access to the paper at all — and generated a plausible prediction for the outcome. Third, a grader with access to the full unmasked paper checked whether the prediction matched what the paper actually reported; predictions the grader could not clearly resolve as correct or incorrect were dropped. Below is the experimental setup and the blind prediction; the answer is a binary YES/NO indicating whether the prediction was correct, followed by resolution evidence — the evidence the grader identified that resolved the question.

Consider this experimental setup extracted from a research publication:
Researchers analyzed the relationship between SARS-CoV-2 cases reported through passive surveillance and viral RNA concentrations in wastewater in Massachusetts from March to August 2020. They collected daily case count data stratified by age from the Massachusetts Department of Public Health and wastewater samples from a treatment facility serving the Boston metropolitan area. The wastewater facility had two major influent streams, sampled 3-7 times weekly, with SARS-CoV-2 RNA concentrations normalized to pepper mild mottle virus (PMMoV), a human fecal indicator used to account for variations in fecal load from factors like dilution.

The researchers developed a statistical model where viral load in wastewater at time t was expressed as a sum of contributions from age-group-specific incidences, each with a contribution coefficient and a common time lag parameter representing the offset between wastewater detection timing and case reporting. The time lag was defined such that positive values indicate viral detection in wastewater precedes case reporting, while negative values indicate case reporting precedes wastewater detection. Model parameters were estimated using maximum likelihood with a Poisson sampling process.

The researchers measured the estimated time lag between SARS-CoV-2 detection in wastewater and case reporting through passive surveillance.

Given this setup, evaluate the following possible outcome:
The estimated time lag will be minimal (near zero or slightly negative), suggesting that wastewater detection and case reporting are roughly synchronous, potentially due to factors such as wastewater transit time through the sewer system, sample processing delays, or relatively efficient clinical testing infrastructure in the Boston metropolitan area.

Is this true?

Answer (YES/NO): NO